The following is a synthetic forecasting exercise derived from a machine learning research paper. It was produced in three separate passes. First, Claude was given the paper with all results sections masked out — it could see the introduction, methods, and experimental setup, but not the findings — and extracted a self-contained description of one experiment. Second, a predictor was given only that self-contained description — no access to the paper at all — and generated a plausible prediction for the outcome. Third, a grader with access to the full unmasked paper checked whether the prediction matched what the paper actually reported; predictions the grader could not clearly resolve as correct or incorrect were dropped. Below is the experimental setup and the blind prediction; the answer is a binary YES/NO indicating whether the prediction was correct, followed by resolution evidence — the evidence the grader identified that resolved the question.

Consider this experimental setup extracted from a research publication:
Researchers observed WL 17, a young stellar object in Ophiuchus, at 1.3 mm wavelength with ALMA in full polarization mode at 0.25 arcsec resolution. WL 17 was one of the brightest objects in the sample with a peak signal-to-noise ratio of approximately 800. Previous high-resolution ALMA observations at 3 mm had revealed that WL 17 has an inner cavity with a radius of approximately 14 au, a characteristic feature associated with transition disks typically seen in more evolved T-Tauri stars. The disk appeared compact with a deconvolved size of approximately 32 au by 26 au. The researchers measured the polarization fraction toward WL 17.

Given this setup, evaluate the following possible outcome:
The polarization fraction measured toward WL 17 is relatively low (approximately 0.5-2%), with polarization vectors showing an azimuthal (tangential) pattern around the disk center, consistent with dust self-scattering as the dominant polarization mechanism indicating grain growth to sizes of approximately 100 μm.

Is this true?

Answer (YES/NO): NO